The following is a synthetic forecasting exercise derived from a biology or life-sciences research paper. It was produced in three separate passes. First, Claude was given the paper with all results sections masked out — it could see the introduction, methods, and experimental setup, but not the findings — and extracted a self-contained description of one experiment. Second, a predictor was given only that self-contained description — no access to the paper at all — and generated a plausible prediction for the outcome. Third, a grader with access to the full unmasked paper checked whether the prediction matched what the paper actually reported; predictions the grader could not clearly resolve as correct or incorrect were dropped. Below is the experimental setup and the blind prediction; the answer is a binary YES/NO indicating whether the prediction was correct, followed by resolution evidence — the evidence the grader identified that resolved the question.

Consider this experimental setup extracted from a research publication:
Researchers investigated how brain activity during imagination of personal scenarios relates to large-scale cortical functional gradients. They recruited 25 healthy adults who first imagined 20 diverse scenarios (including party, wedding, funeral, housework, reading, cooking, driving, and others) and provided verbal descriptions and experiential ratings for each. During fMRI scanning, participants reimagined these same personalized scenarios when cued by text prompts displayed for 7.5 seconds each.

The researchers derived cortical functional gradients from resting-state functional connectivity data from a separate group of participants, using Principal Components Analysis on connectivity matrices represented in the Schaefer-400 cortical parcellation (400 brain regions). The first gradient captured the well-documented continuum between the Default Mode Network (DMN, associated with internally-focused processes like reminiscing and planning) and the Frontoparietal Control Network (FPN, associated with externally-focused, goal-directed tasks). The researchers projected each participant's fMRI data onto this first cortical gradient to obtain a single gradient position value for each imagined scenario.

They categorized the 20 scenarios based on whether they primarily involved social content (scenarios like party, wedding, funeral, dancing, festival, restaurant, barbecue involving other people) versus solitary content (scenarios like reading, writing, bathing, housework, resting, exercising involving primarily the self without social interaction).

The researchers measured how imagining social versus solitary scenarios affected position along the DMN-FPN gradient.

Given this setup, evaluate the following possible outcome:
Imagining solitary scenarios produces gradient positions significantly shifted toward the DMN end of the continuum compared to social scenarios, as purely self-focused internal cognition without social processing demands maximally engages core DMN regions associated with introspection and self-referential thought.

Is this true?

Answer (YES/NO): NO